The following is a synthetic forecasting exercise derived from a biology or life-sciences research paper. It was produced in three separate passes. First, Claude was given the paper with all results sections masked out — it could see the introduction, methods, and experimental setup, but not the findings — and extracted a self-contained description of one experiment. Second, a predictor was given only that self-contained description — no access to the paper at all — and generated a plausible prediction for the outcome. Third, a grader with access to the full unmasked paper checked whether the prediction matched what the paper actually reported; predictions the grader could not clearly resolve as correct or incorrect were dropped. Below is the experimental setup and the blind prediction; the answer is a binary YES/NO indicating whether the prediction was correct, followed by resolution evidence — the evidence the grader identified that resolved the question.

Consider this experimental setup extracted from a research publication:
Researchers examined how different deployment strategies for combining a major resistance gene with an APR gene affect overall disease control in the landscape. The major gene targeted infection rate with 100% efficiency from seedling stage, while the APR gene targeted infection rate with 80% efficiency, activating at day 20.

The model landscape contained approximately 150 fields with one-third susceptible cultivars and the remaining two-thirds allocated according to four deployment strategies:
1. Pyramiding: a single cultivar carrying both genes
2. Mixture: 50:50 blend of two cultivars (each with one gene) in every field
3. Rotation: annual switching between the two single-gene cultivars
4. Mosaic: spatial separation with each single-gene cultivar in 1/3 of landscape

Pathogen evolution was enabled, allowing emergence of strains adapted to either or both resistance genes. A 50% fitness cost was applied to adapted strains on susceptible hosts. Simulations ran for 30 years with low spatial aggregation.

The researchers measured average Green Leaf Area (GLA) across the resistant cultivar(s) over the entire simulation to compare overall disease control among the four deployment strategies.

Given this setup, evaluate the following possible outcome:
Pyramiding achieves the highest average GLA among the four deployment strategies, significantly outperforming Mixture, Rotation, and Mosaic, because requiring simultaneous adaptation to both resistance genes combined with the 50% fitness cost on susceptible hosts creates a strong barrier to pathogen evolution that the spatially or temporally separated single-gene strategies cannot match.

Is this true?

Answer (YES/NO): NO